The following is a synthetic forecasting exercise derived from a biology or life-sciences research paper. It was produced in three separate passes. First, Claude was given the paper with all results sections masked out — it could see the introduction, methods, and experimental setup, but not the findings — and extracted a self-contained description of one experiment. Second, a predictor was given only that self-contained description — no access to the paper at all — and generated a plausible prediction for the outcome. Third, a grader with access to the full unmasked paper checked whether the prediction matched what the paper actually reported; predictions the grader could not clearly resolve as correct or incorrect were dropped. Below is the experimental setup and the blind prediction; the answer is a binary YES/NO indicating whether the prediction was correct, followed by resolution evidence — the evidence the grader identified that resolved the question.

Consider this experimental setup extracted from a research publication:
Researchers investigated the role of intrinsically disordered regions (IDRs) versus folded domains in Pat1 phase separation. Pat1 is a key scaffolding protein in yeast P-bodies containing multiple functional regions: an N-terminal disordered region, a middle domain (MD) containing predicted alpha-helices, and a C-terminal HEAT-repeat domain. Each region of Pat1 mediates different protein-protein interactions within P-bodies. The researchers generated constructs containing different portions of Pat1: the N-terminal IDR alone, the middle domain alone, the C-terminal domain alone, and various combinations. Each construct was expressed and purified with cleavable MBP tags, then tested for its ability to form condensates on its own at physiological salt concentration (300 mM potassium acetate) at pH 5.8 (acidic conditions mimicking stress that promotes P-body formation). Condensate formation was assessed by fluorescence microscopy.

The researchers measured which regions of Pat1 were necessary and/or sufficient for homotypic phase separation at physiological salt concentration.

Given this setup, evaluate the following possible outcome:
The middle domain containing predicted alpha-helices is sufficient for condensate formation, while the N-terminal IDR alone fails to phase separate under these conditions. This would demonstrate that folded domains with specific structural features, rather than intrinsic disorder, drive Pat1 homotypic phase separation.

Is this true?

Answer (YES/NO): YES